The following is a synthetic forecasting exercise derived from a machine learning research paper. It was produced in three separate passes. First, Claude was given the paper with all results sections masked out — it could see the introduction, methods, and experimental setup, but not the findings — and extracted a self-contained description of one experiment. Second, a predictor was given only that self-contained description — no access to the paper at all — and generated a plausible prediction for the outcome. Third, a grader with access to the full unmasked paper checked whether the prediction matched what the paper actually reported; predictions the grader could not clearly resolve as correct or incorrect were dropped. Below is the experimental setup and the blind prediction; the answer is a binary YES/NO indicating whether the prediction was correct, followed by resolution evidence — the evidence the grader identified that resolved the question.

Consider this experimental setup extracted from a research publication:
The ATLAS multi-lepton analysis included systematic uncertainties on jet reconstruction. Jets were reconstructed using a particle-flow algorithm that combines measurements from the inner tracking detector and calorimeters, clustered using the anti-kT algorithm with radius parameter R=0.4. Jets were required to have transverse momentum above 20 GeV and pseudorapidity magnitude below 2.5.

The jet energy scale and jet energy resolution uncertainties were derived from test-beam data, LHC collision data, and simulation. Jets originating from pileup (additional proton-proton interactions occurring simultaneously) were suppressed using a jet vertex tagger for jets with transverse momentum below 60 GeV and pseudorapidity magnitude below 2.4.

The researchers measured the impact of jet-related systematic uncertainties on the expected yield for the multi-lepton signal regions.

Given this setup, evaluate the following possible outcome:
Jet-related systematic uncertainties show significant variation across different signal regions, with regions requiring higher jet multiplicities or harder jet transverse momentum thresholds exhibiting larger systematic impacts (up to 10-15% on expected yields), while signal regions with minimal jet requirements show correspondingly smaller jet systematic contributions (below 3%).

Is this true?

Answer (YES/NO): NO